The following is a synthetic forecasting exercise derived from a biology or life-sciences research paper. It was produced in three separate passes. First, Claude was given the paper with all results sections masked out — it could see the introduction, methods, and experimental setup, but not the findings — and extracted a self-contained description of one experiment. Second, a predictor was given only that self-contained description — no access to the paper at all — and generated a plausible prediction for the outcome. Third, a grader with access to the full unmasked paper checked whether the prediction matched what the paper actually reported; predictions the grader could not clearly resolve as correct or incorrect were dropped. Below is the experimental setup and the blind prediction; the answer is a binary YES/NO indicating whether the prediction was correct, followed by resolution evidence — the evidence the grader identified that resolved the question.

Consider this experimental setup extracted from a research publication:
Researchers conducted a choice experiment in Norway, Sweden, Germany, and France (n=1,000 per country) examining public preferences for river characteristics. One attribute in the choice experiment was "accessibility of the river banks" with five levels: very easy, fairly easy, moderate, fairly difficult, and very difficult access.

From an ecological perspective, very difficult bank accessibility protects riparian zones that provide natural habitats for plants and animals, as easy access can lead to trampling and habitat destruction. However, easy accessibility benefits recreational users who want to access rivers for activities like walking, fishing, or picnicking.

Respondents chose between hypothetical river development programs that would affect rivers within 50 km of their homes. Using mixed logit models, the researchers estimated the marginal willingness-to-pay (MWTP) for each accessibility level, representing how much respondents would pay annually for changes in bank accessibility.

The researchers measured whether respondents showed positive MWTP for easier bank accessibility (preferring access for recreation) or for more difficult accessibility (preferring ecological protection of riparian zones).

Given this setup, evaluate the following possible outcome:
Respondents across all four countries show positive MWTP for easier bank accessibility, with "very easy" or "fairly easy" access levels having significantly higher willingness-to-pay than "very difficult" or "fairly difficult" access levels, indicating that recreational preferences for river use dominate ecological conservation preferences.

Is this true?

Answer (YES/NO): NO